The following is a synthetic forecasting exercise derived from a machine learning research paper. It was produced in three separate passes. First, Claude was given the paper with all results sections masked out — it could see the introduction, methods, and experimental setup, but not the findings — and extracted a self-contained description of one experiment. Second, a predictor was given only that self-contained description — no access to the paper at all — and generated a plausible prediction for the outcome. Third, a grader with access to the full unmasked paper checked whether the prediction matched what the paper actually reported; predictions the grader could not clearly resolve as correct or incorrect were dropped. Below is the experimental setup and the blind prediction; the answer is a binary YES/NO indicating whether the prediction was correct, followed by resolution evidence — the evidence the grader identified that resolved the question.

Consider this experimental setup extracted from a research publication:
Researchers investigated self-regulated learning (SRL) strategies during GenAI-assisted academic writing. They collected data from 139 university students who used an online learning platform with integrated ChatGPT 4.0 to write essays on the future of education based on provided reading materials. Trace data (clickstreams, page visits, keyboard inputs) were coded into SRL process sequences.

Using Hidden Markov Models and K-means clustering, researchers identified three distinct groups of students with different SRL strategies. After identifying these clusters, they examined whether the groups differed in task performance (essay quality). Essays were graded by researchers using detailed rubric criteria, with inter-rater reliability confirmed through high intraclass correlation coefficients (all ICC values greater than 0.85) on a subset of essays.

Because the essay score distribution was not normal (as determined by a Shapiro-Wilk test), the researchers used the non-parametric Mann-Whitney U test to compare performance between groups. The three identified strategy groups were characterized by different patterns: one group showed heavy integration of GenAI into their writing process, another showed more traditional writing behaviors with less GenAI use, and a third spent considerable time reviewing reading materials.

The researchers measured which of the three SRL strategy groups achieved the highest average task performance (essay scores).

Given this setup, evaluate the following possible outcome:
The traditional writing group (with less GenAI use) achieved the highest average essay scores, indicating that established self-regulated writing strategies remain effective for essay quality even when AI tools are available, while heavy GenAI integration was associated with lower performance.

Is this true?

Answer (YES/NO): NO